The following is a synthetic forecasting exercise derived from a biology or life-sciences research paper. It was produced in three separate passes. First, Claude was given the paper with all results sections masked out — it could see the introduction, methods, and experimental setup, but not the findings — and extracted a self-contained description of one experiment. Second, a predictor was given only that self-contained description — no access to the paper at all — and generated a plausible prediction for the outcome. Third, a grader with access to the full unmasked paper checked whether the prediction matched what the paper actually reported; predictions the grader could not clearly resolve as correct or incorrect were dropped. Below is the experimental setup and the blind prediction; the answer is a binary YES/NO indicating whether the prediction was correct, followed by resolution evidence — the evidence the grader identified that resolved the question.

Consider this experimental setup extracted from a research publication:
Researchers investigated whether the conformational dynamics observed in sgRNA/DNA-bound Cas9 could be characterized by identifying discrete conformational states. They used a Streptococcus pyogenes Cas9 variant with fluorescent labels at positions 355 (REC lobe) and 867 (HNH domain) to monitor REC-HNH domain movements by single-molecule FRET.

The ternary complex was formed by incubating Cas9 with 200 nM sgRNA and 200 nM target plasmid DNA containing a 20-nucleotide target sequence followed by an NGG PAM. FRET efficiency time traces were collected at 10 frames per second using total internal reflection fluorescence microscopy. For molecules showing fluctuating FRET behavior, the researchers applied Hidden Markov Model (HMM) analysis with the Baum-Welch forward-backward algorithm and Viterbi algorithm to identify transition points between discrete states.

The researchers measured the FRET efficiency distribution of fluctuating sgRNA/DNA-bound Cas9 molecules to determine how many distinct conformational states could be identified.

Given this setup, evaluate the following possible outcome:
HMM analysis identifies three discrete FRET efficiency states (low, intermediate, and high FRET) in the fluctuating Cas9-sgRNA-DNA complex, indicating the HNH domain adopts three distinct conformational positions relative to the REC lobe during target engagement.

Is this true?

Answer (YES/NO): YES